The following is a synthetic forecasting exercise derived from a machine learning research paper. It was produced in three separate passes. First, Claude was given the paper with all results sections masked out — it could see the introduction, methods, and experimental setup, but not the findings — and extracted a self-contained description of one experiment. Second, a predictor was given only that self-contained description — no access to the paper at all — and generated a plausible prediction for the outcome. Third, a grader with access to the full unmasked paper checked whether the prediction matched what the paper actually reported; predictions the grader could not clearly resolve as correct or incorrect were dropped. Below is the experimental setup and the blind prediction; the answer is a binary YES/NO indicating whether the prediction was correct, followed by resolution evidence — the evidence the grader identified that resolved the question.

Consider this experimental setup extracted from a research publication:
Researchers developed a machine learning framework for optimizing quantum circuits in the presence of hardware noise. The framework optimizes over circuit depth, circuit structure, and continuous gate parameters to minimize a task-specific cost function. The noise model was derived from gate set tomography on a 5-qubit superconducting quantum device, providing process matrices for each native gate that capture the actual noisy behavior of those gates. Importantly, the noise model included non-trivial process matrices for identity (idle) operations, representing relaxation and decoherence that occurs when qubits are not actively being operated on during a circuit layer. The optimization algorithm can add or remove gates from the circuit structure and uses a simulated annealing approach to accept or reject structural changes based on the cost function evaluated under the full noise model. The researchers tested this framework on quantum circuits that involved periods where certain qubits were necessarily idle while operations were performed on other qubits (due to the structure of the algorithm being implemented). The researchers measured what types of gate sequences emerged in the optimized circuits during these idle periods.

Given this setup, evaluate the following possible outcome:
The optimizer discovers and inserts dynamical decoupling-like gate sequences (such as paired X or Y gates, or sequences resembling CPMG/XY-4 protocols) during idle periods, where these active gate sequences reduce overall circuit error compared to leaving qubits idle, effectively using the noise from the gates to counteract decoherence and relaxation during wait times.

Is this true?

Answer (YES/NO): YES